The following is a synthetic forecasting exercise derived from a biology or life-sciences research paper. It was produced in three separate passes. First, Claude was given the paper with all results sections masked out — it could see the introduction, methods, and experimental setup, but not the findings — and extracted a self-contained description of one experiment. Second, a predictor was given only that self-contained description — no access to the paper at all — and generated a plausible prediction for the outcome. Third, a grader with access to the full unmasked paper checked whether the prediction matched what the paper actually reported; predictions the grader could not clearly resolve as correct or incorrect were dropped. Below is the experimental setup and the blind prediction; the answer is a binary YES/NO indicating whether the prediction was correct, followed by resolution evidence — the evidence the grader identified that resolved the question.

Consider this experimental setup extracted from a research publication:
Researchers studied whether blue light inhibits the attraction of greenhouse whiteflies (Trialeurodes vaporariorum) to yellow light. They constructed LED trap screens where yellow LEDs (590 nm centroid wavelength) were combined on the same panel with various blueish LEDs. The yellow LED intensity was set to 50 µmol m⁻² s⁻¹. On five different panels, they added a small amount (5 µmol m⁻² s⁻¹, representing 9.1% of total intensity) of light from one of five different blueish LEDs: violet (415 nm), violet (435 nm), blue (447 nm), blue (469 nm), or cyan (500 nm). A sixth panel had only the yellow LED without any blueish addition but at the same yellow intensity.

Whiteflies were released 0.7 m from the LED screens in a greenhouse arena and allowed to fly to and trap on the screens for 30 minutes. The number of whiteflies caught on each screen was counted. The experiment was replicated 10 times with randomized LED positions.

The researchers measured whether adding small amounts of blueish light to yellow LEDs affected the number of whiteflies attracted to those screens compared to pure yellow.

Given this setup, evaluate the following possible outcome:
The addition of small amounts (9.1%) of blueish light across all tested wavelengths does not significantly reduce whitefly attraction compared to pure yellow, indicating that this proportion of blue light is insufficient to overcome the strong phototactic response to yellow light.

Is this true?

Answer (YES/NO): NO